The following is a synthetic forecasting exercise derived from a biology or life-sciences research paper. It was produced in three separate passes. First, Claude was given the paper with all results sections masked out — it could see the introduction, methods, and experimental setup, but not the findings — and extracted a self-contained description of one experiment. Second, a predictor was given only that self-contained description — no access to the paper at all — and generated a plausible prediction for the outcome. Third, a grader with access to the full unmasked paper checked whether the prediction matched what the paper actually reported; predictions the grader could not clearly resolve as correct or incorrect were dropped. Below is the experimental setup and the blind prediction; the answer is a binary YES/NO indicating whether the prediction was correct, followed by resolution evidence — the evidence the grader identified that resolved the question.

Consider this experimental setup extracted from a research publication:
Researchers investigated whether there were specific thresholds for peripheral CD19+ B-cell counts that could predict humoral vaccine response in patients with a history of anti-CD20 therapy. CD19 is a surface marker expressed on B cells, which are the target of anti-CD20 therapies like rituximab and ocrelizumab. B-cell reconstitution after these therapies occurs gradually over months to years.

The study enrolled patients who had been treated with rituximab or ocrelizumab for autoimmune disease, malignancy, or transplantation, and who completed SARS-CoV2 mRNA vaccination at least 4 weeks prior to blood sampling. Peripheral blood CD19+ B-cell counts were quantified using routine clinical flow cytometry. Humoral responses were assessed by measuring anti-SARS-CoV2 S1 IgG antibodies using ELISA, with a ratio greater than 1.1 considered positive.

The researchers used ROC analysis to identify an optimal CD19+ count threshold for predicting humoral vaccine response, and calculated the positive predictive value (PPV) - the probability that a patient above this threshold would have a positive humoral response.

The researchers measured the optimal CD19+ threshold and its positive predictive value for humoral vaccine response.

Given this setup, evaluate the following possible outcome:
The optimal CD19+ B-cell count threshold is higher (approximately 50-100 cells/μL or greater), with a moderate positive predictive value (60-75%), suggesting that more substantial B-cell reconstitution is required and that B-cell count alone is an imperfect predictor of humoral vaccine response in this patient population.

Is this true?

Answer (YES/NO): NO